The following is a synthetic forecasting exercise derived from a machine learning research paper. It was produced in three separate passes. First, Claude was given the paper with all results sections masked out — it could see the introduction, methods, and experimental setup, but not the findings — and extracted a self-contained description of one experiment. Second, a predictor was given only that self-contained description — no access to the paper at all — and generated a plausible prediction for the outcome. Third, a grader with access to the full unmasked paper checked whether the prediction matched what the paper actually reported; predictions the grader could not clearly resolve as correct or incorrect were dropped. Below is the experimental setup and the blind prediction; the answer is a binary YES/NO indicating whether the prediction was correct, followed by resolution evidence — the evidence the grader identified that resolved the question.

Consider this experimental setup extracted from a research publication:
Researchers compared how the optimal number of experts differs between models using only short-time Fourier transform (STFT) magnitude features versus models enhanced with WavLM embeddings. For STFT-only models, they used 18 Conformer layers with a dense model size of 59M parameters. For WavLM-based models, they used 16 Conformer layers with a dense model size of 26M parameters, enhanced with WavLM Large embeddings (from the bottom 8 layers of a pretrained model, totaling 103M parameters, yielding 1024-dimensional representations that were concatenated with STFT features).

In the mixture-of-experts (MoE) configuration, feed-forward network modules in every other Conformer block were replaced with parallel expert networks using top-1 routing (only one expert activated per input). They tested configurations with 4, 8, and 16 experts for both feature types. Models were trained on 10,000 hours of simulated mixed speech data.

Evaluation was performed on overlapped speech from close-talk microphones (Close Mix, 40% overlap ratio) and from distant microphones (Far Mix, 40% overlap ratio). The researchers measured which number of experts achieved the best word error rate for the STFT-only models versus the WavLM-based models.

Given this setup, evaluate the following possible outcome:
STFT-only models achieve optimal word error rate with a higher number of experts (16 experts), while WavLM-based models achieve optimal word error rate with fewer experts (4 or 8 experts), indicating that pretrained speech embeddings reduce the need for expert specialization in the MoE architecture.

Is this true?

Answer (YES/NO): NO